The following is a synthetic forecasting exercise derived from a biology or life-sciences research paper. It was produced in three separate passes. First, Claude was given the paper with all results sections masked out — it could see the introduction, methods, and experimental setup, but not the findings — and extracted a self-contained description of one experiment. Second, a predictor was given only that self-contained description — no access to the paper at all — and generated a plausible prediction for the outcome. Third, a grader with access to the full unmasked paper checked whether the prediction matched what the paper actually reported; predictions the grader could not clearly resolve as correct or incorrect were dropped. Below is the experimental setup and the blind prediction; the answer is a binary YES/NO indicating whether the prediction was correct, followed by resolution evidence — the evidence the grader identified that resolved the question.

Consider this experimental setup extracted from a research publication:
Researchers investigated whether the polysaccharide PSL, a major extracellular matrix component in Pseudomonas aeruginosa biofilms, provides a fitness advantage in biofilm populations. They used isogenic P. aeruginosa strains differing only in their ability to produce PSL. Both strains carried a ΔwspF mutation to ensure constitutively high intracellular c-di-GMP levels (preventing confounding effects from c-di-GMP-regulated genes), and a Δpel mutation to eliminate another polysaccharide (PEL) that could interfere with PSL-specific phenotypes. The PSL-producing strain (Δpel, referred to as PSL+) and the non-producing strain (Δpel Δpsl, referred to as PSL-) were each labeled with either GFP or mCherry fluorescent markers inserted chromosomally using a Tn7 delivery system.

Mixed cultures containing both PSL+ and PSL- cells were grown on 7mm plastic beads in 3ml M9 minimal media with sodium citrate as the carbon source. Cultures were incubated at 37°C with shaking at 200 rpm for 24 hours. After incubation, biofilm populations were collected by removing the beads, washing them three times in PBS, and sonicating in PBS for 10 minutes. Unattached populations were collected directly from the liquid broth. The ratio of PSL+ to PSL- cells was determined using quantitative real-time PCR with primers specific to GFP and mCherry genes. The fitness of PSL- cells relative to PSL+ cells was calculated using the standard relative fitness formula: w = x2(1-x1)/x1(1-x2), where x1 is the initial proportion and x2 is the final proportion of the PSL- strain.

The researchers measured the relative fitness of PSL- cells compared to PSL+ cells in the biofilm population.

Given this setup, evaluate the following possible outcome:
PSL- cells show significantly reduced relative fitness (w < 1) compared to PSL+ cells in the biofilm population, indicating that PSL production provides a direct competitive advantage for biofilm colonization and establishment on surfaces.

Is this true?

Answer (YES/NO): NO